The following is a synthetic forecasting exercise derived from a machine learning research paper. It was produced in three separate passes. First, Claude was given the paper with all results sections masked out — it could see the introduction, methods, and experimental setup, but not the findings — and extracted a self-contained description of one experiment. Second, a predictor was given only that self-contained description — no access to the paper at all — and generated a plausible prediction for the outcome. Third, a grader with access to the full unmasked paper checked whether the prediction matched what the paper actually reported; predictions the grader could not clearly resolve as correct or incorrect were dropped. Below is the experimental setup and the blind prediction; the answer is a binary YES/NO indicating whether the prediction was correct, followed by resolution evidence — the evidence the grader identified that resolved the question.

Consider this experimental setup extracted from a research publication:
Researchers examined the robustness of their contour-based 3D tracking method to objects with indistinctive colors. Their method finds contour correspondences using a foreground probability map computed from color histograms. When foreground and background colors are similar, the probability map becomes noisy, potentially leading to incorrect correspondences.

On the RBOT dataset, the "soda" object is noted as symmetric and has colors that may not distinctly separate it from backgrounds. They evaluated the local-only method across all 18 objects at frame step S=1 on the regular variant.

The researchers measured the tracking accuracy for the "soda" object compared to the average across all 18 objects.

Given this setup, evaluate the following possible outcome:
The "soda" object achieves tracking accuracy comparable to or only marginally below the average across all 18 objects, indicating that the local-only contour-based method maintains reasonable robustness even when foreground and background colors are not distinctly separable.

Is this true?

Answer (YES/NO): NO